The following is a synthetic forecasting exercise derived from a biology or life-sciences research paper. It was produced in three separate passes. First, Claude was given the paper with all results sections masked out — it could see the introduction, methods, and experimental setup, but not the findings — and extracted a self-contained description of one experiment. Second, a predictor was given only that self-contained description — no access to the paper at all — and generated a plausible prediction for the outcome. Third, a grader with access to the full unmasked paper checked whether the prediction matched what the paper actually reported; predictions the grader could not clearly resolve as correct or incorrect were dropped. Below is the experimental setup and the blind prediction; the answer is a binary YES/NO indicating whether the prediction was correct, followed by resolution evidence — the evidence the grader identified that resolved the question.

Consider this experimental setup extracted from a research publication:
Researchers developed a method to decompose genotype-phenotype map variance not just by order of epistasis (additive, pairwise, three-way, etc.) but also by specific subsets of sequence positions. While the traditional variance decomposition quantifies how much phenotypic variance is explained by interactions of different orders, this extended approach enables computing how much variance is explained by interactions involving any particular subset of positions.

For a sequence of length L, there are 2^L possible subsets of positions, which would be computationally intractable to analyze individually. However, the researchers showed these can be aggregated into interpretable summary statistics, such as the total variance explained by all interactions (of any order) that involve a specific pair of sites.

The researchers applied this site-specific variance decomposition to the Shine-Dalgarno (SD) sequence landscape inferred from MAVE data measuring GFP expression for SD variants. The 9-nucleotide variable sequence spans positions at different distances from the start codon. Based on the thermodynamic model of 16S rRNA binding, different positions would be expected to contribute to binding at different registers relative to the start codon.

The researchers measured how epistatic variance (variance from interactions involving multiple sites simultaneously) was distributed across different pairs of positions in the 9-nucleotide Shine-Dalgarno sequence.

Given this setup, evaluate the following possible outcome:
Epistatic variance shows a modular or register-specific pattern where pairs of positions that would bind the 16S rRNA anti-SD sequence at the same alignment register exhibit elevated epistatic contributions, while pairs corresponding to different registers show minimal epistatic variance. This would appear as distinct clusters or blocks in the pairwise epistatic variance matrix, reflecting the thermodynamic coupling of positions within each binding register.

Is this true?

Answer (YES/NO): NO